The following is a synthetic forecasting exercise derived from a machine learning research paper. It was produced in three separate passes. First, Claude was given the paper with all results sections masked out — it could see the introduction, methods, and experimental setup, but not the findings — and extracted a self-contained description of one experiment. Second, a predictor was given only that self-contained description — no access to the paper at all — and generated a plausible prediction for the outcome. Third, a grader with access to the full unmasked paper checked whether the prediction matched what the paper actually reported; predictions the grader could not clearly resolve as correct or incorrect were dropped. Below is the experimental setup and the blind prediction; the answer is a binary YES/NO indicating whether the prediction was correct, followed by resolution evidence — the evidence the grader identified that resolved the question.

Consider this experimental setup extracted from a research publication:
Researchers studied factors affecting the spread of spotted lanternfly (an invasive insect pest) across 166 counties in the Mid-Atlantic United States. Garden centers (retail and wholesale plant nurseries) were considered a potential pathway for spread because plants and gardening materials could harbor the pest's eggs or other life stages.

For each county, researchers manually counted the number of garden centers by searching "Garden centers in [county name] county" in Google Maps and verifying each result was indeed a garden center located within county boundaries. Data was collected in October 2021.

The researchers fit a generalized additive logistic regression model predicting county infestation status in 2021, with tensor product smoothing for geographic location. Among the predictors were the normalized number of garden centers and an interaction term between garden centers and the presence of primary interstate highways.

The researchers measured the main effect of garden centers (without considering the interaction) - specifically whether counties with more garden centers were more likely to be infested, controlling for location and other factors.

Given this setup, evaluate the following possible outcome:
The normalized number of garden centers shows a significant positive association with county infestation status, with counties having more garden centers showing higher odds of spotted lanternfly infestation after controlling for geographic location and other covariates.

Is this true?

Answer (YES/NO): NO